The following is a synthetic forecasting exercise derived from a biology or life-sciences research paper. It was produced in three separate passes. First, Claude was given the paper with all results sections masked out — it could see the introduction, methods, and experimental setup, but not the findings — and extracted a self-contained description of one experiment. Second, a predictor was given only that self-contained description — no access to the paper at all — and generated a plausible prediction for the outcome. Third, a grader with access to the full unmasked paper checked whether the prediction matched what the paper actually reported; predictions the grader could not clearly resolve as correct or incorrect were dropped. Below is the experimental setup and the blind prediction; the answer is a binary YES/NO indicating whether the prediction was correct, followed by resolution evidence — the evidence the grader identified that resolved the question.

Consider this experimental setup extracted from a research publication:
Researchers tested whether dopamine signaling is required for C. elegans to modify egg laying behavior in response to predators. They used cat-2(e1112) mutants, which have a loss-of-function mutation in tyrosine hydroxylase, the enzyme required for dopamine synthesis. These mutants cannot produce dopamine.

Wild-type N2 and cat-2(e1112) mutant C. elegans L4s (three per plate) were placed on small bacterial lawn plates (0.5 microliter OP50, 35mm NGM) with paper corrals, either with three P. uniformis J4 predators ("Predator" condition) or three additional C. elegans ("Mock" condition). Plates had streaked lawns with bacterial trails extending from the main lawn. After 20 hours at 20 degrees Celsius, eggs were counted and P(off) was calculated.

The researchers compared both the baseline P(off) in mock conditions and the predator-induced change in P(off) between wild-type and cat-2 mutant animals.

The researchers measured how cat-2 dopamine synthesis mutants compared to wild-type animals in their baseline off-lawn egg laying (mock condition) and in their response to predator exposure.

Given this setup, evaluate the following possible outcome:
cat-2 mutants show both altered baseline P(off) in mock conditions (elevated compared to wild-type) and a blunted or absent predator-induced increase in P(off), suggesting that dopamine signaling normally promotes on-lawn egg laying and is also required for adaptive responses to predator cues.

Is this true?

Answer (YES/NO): NO